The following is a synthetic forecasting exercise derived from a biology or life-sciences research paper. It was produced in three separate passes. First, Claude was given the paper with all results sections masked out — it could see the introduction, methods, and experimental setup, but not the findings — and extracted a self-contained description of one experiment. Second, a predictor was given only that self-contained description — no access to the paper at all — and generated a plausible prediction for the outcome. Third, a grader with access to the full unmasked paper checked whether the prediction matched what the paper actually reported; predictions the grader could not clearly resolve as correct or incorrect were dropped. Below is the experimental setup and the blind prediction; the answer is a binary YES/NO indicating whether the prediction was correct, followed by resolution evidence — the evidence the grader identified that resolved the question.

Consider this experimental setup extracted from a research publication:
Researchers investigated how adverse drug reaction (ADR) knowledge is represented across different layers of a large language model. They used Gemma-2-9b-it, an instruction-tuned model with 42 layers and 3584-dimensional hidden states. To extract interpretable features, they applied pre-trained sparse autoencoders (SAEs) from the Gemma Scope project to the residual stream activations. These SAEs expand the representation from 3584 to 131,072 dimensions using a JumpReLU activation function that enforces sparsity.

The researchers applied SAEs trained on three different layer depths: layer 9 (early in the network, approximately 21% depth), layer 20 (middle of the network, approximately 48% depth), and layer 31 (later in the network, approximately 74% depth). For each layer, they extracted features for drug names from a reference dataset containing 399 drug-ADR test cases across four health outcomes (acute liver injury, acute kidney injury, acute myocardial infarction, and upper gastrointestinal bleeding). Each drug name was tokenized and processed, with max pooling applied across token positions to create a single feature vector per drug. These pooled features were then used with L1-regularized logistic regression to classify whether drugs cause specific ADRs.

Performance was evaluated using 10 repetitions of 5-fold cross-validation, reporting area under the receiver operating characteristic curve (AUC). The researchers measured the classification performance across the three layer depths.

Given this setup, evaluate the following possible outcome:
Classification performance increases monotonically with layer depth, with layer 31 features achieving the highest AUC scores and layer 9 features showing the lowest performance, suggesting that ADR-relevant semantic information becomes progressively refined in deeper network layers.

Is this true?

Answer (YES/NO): NO